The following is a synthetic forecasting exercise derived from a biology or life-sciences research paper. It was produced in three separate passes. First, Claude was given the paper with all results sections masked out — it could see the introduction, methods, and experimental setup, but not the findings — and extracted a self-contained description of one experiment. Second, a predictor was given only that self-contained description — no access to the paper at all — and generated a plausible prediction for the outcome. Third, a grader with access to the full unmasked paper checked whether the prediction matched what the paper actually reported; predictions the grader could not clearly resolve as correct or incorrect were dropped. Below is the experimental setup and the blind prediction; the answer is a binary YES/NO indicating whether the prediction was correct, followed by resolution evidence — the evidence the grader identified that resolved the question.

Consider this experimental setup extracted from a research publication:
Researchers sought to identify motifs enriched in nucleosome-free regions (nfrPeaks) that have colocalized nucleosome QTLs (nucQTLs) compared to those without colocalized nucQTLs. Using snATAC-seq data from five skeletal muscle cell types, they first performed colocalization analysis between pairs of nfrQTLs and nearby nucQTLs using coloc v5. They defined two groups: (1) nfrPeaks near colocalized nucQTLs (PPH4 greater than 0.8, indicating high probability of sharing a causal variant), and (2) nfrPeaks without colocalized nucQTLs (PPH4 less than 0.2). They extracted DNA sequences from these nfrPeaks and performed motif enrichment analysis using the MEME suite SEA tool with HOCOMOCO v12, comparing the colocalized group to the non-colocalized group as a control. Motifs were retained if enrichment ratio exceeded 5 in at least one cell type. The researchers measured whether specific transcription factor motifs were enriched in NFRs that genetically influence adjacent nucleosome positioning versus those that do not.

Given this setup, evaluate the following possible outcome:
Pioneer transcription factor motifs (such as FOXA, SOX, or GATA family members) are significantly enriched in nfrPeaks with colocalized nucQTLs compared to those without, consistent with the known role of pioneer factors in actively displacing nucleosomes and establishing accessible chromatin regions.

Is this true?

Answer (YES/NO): NO